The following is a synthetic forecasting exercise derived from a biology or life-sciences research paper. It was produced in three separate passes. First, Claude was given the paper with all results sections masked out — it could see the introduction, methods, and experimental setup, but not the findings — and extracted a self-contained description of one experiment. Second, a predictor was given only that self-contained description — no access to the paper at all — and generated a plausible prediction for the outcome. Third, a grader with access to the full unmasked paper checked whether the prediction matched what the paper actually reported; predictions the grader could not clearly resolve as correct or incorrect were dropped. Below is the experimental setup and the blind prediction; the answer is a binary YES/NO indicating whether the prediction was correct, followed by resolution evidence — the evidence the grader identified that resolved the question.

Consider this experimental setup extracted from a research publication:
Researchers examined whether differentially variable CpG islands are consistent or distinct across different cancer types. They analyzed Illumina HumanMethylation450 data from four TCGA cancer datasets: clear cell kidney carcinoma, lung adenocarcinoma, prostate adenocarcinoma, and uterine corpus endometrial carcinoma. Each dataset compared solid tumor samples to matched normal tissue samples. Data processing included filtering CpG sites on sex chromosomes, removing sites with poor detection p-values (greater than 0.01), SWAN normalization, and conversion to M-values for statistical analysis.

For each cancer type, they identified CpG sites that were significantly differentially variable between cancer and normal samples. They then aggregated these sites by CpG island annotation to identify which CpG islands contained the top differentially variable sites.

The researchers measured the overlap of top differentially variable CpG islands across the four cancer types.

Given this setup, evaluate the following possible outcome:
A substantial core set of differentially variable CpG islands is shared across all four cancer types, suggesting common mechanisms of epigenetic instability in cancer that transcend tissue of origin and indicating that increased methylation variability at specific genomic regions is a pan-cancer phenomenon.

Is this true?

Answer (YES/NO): NO